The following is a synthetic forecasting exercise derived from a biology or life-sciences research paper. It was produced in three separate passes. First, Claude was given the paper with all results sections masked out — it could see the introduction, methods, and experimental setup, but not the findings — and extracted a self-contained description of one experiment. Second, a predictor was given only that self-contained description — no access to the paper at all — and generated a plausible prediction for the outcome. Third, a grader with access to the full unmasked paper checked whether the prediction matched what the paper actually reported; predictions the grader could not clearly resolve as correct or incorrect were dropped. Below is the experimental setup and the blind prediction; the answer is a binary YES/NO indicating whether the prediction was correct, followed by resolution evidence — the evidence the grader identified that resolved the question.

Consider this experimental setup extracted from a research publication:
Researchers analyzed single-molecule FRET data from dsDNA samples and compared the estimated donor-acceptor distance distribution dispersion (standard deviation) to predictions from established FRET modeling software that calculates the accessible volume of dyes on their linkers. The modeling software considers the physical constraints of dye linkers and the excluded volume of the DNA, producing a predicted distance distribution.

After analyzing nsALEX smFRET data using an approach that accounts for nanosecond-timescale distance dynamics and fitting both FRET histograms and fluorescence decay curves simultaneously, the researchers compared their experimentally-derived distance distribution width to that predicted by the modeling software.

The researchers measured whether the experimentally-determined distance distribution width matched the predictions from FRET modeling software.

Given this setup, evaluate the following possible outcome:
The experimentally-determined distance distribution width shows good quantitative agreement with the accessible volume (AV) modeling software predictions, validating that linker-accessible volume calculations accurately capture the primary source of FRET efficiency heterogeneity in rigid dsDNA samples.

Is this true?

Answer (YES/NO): NO